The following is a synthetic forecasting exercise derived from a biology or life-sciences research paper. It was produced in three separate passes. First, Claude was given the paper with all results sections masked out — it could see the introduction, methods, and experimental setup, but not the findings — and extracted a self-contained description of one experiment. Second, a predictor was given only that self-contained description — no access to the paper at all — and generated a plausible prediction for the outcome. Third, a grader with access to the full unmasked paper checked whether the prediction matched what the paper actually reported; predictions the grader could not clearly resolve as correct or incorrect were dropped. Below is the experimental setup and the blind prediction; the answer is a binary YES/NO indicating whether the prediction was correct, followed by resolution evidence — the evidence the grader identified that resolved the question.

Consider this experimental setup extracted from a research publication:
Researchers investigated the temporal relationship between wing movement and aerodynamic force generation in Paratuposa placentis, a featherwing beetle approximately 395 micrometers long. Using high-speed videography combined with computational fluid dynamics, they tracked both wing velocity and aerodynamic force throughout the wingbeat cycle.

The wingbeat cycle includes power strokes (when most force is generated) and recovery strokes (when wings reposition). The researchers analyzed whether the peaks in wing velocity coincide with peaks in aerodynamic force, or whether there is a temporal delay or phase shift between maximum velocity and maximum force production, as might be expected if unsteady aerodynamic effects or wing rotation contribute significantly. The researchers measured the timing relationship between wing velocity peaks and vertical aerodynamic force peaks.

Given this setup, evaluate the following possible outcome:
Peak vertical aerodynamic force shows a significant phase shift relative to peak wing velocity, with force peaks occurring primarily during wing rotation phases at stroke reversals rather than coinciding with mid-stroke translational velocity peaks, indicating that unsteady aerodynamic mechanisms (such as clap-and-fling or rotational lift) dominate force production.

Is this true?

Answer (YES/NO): NO